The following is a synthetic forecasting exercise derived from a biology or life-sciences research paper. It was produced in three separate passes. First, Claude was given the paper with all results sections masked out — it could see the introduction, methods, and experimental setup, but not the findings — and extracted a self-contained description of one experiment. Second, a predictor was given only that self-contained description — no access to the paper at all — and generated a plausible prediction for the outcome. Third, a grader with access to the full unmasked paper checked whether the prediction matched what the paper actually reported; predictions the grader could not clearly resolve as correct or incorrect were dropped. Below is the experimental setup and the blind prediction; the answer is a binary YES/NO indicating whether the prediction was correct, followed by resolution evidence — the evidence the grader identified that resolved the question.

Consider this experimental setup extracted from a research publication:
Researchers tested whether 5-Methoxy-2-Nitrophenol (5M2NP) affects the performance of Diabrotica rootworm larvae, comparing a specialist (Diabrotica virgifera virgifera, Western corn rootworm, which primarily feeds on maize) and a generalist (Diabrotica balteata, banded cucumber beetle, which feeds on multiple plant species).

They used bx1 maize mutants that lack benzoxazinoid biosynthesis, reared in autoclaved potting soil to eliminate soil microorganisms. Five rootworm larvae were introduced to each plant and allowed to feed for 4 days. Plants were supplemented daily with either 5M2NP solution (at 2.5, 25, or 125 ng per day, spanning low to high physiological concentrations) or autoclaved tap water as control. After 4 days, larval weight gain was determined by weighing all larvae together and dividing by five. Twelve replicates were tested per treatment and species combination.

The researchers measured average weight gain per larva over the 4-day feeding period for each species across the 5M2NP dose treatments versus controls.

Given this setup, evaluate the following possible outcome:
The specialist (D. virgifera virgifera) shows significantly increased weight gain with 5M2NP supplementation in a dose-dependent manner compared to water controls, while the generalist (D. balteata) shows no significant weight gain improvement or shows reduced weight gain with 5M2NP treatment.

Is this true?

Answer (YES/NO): NO